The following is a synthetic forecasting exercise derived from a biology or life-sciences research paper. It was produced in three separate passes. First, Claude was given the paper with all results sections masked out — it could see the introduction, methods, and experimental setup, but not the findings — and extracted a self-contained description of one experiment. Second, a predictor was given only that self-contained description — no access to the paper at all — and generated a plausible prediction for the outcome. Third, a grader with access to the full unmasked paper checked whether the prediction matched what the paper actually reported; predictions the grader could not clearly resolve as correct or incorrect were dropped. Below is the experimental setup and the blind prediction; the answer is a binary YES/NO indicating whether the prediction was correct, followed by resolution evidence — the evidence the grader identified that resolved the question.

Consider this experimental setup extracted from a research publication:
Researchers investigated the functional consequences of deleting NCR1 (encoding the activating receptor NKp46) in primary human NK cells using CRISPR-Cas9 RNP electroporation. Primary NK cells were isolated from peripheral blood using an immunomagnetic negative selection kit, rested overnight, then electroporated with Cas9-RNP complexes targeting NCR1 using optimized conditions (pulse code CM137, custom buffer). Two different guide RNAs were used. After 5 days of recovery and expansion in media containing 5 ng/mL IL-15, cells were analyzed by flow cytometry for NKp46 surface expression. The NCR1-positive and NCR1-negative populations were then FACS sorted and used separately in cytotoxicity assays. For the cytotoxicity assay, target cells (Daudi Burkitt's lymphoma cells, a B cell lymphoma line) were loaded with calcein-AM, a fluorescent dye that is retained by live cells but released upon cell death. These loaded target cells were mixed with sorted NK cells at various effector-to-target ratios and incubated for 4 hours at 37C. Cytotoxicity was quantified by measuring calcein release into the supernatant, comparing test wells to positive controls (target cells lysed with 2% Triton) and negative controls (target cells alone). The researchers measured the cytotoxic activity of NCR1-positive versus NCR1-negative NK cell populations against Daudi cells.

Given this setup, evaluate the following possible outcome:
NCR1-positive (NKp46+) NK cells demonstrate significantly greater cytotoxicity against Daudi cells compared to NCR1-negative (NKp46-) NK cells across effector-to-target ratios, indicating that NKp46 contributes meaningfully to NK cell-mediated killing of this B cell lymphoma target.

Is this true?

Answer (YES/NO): YES